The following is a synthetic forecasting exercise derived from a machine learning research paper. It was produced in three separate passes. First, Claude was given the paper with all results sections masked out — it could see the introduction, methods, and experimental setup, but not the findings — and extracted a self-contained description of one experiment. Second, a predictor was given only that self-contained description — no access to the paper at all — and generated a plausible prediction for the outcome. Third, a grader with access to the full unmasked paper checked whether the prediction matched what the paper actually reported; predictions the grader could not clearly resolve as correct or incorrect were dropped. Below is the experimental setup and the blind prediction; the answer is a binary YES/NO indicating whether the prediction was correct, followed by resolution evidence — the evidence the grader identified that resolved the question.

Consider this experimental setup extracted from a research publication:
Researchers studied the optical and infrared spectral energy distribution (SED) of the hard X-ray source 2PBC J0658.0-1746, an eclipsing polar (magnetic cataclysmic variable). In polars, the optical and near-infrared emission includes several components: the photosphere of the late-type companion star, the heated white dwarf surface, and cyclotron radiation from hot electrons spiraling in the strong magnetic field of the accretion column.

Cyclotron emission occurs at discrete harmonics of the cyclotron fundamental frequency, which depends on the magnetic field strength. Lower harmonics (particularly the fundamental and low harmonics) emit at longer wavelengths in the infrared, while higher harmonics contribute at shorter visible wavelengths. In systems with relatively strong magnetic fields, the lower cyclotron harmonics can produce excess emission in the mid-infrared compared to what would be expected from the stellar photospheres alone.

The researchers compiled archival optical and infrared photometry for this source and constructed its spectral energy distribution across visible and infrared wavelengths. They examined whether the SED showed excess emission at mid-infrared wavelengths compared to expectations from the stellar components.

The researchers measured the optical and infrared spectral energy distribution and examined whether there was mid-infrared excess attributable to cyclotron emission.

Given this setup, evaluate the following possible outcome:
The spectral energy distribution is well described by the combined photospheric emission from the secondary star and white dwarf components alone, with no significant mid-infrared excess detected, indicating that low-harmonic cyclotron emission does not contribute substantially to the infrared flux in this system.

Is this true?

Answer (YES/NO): NO